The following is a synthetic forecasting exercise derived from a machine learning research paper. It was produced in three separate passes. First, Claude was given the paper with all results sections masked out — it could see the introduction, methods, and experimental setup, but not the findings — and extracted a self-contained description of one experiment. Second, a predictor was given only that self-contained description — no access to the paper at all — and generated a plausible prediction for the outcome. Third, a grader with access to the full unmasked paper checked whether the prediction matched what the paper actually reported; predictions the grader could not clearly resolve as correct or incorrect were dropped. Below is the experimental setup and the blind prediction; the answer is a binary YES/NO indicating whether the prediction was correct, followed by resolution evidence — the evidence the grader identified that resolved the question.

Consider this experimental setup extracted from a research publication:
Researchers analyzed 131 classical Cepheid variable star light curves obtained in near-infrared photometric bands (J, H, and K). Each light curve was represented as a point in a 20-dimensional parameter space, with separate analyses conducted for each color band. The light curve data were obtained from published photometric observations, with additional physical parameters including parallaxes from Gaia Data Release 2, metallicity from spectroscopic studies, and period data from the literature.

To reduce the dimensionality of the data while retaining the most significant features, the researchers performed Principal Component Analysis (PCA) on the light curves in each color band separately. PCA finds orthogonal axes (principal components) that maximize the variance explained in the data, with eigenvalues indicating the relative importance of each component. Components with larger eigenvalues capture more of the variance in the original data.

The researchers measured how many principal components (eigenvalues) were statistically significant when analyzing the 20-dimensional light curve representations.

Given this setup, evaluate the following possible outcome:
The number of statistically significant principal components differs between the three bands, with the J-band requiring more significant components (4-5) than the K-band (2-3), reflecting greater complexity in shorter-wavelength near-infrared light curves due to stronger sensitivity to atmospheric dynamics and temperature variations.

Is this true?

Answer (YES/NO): NO